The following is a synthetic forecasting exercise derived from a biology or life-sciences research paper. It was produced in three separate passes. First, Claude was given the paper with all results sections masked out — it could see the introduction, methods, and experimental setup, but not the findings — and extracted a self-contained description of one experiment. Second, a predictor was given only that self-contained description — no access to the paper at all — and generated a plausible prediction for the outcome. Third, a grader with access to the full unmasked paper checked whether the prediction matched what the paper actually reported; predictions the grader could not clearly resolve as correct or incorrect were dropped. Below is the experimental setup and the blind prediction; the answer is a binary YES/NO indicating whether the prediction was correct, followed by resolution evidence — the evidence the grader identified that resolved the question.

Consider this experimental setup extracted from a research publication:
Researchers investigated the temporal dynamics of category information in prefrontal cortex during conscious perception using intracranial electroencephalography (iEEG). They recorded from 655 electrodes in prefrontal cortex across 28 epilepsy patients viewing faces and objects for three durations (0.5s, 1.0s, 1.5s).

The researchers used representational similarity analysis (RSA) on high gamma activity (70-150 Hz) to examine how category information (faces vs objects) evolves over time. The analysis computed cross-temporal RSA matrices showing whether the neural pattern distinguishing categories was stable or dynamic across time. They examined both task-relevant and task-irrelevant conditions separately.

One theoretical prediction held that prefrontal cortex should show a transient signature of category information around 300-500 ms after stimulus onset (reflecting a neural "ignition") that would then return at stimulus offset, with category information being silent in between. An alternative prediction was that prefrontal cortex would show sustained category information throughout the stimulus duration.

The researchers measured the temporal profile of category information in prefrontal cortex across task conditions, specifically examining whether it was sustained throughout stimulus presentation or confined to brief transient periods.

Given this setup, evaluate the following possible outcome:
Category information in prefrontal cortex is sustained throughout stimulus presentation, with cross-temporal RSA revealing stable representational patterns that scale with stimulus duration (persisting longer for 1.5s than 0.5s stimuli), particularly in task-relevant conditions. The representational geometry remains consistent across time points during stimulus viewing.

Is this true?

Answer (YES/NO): NO